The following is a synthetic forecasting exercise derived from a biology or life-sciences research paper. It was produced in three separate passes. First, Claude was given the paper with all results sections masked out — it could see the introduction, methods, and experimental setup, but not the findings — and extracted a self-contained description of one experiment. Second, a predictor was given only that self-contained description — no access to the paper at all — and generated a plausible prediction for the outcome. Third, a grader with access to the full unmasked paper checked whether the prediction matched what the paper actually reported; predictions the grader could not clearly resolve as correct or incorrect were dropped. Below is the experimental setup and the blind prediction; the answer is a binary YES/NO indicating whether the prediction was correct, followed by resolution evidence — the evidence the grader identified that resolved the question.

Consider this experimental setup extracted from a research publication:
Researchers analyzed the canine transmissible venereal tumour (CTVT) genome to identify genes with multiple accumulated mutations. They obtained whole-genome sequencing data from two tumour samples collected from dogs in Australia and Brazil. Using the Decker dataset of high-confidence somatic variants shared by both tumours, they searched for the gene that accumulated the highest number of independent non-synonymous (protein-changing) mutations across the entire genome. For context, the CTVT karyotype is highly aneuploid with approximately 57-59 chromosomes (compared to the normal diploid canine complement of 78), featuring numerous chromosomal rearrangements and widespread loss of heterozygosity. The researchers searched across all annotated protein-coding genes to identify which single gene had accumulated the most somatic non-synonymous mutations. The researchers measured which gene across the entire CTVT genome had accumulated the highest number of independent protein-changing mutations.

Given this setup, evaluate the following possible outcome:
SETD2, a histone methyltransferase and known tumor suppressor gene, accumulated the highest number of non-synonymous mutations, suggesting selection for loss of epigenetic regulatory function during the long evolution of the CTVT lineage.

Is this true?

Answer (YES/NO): NO